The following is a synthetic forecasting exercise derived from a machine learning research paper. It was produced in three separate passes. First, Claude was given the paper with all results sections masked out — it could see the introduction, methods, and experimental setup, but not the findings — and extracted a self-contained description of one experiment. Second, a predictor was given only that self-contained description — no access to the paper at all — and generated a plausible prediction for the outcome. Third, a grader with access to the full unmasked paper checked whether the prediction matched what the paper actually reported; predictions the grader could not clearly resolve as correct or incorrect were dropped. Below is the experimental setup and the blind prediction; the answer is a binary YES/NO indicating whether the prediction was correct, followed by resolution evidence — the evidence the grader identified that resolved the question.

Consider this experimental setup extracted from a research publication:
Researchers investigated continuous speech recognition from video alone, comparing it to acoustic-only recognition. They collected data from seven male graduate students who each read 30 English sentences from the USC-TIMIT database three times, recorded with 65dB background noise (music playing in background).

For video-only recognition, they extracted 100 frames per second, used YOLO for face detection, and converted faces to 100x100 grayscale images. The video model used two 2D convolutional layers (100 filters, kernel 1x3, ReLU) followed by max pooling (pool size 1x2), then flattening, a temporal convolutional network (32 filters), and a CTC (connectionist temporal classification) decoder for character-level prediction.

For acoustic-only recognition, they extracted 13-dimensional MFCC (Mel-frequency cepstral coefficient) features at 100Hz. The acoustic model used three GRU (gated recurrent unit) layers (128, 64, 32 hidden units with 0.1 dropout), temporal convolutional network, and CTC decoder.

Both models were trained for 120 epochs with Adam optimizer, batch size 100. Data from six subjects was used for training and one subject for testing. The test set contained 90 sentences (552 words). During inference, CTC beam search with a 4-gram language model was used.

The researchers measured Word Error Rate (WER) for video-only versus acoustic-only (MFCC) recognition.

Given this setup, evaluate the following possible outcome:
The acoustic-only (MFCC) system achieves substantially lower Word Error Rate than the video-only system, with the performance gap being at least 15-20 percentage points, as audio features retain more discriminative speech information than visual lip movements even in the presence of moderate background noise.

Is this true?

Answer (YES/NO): NO